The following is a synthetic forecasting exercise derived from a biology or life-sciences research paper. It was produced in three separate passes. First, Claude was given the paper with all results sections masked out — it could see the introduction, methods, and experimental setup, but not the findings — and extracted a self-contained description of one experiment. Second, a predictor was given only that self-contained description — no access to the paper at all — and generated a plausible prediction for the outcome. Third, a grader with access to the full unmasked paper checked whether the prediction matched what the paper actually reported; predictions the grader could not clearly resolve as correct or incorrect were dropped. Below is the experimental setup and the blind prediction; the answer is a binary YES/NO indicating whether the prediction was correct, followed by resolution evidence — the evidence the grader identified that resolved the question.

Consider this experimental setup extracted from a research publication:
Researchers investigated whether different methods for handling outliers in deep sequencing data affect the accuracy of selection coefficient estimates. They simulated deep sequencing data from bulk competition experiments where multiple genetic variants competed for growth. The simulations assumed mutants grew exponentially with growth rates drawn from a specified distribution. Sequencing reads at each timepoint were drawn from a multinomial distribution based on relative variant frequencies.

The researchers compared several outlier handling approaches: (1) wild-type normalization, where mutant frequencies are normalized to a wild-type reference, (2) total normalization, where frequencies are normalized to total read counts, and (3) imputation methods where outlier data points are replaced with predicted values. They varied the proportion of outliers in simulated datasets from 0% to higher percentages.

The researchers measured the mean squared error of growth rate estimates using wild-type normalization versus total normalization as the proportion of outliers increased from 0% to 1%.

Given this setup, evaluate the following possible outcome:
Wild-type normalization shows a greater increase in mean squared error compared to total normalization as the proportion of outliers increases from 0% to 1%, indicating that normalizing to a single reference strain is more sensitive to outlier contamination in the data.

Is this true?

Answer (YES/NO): YES